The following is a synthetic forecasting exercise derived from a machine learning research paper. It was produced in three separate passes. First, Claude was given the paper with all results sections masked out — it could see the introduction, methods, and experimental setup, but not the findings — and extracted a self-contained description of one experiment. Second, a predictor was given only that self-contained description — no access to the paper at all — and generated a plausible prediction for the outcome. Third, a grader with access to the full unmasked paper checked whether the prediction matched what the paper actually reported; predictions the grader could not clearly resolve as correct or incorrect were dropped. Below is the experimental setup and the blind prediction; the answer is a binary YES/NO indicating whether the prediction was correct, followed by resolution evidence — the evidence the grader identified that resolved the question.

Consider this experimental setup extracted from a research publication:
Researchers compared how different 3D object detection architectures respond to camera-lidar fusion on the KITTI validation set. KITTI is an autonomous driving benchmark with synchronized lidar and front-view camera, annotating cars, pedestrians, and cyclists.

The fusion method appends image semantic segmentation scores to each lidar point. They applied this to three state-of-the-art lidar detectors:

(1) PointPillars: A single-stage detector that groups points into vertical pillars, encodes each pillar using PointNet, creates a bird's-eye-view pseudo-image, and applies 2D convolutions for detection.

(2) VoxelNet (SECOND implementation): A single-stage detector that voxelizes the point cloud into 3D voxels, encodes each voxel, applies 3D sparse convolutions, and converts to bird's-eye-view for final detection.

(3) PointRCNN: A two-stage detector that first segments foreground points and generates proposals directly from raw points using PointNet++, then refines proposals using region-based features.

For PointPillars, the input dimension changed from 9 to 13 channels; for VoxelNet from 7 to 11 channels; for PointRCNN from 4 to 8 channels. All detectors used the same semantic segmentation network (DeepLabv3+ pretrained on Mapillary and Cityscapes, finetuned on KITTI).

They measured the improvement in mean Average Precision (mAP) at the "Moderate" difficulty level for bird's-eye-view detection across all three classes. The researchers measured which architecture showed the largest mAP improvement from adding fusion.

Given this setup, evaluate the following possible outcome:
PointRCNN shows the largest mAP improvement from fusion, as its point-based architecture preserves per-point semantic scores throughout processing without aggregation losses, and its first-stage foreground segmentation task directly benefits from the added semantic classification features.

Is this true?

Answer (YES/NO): YES